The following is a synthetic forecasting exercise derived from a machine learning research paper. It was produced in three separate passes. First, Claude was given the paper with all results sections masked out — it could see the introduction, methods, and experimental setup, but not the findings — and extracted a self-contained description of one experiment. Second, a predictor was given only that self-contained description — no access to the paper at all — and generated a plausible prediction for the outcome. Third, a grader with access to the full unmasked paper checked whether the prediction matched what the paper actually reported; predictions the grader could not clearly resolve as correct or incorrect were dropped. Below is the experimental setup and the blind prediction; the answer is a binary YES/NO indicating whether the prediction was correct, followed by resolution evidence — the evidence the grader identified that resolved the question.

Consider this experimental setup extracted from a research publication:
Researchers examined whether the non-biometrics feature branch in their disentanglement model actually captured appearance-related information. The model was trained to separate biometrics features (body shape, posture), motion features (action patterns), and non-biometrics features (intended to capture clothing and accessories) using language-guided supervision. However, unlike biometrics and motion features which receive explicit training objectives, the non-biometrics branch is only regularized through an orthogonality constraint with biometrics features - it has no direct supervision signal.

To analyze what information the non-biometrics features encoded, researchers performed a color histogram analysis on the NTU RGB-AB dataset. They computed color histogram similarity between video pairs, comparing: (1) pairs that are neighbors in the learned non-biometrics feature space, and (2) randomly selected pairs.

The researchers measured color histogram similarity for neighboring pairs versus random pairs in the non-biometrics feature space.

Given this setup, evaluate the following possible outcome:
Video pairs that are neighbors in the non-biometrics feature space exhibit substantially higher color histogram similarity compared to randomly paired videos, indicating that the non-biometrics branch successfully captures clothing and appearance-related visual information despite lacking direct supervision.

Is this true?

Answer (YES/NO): YES